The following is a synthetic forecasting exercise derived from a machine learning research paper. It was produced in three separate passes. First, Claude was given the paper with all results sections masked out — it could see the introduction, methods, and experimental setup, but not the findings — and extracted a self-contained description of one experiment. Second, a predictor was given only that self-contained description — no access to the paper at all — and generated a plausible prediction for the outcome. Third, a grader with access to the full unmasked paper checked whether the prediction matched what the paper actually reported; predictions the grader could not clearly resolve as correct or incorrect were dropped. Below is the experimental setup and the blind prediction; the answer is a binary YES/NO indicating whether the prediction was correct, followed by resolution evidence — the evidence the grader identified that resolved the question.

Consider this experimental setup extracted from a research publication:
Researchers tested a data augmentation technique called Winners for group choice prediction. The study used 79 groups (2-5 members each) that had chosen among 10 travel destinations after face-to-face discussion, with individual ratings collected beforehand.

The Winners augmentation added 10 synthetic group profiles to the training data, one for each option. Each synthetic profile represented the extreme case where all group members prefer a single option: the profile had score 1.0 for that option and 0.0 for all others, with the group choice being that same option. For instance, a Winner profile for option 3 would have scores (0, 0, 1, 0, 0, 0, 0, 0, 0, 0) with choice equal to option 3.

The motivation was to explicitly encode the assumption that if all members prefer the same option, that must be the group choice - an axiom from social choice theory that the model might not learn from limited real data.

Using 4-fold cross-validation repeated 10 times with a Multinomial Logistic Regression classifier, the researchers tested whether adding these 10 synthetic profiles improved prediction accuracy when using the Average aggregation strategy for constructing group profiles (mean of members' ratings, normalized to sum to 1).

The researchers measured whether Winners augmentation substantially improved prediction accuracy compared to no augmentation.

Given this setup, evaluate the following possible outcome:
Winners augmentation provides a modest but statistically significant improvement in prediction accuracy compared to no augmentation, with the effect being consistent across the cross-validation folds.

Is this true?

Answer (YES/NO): NO